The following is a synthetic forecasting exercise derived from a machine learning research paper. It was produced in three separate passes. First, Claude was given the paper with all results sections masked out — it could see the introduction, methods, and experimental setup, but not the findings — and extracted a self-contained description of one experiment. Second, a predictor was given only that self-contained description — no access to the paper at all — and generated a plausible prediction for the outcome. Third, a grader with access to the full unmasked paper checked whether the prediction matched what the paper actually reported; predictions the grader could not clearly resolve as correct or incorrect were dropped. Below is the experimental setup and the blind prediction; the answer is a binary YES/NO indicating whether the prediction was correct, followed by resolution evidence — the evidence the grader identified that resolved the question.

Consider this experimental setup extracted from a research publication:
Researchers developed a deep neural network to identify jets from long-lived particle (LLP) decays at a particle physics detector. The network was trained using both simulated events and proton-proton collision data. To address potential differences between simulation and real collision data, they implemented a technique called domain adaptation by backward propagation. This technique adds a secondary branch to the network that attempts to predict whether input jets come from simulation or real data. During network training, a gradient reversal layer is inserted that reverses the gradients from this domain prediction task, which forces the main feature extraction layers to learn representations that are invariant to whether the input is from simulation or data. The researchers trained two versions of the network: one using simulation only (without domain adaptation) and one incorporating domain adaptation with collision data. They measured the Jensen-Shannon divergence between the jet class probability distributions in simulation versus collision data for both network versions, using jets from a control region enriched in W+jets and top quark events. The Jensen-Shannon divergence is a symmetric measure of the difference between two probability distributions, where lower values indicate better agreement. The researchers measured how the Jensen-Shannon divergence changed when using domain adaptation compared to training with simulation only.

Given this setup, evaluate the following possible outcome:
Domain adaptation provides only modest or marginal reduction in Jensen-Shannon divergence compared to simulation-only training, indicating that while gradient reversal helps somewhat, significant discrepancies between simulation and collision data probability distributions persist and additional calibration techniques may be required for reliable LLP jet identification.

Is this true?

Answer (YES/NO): NO